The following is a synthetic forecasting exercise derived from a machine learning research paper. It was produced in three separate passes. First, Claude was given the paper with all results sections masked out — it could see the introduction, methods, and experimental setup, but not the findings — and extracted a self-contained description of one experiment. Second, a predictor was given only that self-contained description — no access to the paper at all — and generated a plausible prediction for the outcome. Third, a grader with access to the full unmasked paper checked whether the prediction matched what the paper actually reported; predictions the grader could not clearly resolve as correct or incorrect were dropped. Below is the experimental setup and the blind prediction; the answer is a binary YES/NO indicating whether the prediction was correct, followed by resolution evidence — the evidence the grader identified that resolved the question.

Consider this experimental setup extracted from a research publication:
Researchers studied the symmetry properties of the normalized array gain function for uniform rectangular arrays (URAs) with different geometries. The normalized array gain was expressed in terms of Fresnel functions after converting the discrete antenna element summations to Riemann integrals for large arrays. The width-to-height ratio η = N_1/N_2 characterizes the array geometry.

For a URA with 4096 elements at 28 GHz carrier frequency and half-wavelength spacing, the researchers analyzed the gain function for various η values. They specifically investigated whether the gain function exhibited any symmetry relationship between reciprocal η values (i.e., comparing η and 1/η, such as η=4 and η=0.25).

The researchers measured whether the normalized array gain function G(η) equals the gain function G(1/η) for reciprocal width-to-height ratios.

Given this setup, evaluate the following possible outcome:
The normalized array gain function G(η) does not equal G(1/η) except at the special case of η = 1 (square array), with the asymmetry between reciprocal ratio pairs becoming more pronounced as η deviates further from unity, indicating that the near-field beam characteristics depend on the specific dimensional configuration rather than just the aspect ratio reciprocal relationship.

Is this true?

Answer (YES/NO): NO